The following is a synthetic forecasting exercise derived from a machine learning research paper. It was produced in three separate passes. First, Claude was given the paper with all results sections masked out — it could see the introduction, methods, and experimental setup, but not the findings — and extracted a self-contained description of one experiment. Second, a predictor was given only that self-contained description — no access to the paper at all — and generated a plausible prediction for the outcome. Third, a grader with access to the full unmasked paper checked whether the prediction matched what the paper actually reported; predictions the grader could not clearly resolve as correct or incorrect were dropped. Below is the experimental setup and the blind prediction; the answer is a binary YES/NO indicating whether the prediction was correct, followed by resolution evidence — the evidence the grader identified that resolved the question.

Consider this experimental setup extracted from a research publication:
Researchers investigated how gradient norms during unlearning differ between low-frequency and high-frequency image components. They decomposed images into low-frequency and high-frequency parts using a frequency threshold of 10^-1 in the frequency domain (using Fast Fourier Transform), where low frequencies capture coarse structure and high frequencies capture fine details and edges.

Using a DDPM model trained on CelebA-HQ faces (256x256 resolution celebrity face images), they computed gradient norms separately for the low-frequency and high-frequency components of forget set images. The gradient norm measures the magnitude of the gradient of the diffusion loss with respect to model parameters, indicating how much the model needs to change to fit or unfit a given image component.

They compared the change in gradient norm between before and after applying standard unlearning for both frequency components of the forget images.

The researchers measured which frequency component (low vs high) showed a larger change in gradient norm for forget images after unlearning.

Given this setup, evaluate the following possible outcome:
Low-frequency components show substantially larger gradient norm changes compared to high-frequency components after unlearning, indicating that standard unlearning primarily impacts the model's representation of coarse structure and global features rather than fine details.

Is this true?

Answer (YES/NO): NO